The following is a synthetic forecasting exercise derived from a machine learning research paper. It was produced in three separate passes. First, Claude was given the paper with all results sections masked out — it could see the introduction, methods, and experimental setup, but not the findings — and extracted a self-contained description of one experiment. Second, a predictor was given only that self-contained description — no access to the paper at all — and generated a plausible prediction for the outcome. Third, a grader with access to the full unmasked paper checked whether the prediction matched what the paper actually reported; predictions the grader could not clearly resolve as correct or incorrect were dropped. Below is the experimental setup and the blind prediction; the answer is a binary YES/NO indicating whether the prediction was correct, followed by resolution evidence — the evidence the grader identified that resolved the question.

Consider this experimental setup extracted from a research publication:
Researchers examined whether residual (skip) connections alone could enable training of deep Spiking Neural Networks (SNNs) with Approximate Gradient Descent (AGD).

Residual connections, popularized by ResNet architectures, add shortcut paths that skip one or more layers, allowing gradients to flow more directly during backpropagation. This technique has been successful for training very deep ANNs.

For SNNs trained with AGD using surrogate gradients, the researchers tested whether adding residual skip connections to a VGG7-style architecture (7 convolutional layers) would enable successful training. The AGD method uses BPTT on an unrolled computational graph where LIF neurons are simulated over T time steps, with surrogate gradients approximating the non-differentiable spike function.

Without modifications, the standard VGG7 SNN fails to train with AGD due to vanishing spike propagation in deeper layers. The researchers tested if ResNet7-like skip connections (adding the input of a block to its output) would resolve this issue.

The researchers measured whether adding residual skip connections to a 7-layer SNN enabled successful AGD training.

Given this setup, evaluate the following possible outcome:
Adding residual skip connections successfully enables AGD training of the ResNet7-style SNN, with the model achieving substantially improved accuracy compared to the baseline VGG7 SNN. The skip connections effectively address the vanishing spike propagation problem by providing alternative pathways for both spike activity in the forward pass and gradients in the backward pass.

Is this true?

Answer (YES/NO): NO